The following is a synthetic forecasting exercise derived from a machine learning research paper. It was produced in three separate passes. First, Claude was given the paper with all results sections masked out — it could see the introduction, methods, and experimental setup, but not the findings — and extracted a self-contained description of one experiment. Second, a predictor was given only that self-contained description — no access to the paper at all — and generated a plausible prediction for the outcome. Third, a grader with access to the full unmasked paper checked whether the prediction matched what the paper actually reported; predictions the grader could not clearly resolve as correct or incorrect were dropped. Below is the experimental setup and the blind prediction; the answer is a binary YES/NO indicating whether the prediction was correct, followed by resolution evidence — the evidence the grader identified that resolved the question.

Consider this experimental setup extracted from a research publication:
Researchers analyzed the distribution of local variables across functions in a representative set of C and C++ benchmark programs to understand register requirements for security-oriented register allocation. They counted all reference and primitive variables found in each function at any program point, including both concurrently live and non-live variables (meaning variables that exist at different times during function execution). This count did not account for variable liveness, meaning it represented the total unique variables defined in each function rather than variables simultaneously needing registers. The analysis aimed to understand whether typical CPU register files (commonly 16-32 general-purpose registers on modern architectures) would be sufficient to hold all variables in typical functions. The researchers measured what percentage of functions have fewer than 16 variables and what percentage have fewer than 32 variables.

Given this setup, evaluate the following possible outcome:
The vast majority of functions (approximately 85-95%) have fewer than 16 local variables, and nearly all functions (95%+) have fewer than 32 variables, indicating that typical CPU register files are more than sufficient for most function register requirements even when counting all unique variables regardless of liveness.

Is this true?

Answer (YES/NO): YES